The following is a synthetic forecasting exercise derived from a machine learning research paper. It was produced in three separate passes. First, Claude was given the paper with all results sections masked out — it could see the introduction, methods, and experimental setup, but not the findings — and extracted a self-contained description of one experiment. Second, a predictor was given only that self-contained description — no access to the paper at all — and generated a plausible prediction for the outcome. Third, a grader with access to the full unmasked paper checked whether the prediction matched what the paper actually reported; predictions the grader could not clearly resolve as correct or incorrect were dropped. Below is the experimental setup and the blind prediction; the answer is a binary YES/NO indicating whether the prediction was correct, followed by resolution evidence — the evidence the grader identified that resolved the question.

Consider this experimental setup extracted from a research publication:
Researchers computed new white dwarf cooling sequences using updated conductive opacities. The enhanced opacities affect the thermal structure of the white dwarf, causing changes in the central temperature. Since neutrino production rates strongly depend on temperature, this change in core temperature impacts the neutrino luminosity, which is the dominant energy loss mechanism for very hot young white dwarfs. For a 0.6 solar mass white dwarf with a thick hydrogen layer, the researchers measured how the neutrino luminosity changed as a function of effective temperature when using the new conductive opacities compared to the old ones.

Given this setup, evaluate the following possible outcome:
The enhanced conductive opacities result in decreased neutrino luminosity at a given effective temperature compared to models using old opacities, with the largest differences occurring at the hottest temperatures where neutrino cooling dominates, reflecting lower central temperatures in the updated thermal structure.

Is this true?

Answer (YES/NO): NO